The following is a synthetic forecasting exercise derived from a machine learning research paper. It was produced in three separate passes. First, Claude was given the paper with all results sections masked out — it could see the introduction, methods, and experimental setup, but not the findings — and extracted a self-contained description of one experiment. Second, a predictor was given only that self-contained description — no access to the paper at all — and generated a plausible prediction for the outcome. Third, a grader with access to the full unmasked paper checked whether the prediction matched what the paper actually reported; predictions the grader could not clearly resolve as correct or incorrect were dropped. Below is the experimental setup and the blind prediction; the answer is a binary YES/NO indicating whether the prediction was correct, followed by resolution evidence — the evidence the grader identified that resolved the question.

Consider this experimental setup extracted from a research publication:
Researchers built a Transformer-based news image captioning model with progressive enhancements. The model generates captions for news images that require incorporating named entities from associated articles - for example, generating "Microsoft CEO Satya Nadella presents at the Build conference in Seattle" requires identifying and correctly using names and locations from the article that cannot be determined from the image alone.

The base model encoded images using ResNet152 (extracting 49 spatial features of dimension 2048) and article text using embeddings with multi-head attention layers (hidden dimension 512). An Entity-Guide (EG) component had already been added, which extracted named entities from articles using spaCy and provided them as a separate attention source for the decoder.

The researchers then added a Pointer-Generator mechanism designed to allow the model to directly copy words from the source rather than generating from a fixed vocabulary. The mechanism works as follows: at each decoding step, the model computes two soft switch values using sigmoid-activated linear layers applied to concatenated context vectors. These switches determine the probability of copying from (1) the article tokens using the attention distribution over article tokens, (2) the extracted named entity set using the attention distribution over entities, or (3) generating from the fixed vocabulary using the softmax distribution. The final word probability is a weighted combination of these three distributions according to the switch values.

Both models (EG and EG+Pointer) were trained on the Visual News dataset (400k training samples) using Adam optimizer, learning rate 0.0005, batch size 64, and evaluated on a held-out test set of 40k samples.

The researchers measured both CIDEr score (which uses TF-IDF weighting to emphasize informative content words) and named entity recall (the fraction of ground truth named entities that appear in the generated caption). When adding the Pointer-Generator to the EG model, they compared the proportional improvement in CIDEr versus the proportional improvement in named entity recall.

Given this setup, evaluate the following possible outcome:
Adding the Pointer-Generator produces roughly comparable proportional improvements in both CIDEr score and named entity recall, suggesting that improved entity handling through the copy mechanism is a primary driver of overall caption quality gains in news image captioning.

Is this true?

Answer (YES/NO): NO